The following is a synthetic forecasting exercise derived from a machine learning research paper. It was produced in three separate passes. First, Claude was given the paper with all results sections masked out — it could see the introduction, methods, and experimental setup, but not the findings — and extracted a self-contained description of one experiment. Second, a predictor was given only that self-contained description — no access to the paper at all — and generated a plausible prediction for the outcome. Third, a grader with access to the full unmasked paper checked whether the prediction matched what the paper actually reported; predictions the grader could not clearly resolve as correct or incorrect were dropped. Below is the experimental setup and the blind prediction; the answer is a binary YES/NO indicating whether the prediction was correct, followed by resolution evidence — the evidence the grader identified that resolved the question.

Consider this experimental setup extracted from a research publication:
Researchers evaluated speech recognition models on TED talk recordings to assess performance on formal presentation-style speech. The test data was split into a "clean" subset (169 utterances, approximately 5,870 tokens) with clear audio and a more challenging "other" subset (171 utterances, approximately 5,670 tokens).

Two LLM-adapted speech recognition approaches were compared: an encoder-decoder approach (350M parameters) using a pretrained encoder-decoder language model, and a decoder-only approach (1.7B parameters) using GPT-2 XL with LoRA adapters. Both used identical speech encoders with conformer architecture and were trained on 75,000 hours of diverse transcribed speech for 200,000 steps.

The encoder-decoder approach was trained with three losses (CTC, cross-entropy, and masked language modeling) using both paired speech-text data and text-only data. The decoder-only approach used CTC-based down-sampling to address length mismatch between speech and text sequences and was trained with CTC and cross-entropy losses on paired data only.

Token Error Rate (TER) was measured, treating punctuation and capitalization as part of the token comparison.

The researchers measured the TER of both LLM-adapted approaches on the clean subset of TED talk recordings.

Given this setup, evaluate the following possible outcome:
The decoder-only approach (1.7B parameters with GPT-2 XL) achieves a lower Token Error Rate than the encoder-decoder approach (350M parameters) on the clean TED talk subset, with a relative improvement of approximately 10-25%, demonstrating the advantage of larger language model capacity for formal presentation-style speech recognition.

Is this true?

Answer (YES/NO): NO